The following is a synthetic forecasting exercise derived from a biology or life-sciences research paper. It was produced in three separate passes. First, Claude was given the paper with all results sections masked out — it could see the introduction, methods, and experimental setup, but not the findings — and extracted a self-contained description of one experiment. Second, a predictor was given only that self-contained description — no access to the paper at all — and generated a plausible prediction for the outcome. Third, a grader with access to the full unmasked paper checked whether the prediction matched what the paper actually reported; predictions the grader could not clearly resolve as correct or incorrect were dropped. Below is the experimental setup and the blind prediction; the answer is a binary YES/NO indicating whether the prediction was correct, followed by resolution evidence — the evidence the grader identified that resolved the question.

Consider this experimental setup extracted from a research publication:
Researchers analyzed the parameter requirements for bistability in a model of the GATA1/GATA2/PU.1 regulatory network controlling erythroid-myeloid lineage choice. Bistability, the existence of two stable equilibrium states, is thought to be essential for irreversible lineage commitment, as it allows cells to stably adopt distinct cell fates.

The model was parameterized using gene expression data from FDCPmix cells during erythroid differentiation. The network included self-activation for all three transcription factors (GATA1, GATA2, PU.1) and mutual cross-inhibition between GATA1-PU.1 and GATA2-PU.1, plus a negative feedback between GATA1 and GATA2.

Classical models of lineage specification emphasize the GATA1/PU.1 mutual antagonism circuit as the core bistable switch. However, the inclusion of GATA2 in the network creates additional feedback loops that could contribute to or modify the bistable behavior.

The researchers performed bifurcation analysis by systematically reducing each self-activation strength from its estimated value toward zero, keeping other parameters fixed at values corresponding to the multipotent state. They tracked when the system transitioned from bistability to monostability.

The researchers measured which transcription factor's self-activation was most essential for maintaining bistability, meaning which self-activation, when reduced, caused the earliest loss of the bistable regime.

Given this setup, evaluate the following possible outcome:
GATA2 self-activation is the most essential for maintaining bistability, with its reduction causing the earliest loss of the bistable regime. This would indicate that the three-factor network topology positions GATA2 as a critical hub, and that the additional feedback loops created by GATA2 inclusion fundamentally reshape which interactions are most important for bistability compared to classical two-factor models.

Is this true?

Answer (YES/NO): NO